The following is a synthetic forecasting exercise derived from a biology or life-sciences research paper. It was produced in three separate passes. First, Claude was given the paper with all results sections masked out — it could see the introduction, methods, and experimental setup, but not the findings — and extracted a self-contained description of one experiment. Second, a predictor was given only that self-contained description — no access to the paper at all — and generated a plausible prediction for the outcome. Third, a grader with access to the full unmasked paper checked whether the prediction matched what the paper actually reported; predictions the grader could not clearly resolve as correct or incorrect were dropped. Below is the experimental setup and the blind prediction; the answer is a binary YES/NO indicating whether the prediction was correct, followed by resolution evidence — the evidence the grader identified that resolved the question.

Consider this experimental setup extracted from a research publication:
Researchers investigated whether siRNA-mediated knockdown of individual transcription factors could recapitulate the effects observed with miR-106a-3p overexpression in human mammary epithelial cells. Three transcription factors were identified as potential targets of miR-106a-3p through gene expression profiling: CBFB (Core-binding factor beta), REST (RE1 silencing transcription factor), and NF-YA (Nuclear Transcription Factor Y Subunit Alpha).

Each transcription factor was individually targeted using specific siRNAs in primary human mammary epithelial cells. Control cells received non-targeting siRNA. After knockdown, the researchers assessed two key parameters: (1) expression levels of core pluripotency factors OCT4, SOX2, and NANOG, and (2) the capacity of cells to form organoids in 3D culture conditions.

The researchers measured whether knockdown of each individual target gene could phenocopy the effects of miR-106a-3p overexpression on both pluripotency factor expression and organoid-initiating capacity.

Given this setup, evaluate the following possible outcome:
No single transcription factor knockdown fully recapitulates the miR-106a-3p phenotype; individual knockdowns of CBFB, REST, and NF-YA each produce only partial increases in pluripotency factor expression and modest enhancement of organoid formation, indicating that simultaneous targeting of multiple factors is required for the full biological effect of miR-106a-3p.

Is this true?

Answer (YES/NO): NO